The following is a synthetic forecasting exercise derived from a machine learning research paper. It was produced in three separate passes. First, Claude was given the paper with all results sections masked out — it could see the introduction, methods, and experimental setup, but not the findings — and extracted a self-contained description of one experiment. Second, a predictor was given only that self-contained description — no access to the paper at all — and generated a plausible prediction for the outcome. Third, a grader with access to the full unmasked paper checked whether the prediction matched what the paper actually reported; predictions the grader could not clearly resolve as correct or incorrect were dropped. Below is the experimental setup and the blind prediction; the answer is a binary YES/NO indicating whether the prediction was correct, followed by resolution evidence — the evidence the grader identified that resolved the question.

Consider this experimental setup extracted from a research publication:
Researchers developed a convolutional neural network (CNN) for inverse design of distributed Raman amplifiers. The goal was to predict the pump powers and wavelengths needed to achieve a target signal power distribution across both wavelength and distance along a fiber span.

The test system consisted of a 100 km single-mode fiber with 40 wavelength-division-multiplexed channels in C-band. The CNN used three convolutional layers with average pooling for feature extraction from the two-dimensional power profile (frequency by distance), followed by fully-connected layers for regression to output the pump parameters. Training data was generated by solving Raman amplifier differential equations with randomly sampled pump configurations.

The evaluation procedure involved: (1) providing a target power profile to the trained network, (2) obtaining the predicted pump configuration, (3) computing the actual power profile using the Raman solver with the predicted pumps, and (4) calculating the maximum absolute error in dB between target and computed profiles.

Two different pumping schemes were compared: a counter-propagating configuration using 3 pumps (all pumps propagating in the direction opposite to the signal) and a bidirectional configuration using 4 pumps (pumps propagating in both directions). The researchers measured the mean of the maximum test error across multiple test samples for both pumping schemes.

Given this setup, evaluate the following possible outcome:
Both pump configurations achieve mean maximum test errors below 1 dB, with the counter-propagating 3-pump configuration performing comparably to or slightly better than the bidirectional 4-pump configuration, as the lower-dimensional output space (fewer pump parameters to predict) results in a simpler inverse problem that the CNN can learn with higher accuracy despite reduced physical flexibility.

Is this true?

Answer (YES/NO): YES